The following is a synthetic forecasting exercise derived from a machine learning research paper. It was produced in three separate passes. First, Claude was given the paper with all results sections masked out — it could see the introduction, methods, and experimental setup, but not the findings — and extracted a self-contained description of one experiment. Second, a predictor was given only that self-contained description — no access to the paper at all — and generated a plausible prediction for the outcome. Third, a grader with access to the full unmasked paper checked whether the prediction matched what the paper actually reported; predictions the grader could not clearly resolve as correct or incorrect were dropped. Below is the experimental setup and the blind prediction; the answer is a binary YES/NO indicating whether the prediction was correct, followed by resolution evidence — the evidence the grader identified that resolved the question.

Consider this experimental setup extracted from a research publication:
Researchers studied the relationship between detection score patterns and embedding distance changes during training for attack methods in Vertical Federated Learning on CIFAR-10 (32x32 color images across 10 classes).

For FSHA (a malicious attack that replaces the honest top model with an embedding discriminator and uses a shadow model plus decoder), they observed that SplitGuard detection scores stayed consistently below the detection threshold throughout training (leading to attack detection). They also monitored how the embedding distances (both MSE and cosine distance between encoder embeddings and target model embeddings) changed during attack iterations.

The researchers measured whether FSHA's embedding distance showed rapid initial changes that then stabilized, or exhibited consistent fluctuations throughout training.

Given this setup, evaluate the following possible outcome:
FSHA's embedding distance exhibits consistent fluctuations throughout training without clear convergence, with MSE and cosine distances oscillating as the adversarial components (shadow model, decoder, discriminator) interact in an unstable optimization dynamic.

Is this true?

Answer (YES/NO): YES